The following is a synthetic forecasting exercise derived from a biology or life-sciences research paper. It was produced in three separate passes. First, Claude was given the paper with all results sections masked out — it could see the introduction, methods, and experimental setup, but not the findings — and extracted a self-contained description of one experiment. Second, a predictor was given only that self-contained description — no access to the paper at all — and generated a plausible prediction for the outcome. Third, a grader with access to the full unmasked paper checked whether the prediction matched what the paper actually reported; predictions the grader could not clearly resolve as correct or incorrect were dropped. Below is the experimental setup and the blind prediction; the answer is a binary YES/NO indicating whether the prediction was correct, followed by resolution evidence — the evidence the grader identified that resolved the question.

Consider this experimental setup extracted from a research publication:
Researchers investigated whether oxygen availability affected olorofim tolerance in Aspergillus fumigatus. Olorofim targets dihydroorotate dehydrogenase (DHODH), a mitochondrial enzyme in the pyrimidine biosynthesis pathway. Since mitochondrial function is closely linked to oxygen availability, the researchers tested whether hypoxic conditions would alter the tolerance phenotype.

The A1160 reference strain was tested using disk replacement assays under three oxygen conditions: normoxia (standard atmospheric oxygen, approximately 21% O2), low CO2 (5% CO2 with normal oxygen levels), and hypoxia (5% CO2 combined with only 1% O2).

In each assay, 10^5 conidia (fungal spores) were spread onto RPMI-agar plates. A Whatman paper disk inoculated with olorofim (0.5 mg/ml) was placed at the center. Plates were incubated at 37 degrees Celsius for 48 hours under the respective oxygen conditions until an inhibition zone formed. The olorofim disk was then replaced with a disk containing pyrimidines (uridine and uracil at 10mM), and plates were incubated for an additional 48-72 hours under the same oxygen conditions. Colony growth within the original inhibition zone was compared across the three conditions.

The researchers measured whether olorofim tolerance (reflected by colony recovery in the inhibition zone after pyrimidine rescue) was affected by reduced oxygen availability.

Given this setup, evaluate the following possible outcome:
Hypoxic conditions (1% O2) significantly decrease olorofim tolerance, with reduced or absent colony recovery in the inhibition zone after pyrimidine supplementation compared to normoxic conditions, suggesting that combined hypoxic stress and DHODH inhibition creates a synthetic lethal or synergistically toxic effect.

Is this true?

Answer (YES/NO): NO